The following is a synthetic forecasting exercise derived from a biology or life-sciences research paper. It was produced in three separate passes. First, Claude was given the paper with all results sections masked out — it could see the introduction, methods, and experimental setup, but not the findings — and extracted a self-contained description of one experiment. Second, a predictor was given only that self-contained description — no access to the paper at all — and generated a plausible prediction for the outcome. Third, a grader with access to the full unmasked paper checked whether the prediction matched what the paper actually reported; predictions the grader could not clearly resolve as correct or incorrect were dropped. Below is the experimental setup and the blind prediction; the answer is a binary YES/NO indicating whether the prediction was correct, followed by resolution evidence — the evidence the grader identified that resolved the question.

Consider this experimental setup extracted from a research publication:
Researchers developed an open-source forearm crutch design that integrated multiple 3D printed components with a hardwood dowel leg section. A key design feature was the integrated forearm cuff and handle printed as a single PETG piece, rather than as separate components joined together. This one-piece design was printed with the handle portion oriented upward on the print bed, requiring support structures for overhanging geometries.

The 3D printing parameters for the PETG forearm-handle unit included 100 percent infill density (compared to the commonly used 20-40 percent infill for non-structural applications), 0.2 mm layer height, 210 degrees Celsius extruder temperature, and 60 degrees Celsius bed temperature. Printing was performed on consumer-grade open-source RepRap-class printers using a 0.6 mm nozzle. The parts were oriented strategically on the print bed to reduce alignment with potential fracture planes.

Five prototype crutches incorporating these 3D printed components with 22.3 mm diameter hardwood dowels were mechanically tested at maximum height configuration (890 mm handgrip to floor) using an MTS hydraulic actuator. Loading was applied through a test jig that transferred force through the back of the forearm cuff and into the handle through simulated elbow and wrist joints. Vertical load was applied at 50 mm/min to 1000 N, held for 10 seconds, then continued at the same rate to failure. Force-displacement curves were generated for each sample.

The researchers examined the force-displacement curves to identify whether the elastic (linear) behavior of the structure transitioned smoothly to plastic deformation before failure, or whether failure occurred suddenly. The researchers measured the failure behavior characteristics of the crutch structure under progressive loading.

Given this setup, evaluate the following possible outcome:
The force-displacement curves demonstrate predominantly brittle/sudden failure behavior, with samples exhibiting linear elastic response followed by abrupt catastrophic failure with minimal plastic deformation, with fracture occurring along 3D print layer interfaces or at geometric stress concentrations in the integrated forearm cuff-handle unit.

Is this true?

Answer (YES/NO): NO